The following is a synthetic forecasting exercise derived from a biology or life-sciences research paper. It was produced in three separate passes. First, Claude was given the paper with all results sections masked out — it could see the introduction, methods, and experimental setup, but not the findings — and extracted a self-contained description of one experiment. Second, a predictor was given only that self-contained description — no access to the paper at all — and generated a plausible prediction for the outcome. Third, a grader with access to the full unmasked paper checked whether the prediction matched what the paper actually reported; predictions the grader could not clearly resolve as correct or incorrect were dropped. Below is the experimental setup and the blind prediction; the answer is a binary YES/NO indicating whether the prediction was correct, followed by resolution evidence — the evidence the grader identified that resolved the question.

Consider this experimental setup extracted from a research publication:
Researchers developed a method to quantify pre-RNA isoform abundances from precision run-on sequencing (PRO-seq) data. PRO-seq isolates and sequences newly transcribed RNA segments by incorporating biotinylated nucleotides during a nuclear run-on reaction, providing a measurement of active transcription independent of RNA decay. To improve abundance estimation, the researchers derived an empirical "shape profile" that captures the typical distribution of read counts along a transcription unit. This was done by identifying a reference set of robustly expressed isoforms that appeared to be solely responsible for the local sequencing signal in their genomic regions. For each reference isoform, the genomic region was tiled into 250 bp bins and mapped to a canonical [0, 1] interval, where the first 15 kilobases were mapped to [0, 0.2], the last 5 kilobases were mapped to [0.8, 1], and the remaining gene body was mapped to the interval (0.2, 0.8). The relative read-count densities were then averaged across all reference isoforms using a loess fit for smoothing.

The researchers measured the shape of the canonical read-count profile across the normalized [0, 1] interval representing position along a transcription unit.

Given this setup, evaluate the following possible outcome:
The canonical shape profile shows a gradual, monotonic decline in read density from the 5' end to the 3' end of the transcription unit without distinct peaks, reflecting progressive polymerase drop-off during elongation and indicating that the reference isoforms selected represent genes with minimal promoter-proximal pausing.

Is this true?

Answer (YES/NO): NO